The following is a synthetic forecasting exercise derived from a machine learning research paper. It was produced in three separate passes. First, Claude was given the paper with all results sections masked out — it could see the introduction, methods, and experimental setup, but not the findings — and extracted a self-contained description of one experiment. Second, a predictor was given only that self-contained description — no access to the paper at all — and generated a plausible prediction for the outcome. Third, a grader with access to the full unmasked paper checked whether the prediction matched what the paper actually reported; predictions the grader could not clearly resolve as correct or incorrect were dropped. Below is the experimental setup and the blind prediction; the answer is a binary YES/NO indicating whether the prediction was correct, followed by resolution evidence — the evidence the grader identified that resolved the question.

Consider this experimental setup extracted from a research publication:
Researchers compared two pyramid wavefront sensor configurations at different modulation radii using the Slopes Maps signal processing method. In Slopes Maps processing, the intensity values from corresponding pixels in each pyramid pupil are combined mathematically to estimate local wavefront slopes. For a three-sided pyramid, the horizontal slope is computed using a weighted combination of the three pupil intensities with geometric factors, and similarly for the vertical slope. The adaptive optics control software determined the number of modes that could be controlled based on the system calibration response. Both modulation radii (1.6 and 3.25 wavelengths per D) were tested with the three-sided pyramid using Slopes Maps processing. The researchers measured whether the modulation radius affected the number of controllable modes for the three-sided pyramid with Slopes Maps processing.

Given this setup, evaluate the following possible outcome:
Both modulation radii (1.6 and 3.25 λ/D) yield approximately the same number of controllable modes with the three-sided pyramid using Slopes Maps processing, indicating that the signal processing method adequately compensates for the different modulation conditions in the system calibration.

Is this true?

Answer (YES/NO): YES